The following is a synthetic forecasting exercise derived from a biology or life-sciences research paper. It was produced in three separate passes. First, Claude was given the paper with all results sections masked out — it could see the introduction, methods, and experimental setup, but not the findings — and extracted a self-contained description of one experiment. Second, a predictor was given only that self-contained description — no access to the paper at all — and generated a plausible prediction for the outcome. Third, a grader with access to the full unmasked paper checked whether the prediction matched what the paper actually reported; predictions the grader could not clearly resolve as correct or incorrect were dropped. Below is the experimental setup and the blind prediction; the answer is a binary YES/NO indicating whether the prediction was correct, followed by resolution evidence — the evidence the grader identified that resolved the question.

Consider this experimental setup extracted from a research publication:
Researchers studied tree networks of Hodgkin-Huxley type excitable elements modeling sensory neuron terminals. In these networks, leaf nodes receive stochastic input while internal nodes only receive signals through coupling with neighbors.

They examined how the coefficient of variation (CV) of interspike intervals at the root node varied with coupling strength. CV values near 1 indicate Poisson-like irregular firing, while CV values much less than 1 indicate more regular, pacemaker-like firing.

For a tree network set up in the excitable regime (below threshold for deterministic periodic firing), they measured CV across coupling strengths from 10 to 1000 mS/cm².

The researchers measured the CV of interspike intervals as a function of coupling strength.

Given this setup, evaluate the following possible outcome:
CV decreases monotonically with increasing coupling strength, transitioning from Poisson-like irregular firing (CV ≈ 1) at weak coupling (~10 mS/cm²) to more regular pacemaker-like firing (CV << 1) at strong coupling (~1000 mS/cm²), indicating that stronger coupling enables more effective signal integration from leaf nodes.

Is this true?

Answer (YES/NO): NO